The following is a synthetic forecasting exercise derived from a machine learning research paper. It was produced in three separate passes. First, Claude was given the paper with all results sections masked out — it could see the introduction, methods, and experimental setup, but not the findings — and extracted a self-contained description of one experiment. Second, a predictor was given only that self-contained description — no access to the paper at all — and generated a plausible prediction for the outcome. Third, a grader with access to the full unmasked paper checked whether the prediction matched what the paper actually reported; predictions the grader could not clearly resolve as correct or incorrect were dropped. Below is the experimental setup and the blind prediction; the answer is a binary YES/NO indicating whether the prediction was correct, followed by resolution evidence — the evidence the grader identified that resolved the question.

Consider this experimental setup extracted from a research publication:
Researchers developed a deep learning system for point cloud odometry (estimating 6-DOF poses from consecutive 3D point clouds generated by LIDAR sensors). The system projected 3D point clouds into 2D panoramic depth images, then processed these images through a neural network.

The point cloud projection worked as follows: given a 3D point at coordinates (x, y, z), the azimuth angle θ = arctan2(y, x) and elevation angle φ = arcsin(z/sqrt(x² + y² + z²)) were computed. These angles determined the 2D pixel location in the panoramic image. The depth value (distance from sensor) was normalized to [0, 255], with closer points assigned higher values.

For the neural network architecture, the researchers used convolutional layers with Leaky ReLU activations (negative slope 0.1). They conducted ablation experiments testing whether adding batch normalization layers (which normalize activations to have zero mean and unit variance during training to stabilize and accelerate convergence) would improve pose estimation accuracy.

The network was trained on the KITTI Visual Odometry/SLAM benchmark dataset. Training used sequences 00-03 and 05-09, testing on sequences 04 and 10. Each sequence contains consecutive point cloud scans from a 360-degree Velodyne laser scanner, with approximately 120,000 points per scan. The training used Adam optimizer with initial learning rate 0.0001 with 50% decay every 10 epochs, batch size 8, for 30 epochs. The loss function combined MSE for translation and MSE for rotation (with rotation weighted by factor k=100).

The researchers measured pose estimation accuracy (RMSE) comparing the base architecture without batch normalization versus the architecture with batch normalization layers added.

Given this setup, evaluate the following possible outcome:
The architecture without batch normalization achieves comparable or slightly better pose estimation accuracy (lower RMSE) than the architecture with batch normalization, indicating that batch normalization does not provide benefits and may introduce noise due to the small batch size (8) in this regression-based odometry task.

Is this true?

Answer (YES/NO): NO